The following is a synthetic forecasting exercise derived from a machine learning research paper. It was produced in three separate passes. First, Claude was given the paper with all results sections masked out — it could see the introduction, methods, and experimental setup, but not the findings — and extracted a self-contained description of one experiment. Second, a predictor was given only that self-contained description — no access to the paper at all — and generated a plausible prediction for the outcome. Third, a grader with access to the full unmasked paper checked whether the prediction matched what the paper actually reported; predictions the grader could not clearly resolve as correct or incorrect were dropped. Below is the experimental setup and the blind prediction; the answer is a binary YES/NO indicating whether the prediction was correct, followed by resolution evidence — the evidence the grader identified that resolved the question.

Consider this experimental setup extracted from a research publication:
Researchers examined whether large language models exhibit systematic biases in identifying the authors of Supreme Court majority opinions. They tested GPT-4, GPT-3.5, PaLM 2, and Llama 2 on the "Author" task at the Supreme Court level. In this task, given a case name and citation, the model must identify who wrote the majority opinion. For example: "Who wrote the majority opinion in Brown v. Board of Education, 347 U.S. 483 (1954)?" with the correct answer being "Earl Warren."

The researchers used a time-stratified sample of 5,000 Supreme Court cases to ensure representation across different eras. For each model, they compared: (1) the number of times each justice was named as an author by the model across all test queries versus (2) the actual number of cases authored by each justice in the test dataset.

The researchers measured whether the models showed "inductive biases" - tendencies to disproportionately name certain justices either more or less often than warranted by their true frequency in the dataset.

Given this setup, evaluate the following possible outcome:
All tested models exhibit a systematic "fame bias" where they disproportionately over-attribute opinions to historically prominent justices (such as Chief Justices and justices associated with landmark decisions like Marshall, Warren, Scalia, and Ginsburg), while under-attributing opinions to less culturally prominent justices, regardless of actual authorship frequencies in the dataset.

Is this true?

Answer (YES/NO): NO